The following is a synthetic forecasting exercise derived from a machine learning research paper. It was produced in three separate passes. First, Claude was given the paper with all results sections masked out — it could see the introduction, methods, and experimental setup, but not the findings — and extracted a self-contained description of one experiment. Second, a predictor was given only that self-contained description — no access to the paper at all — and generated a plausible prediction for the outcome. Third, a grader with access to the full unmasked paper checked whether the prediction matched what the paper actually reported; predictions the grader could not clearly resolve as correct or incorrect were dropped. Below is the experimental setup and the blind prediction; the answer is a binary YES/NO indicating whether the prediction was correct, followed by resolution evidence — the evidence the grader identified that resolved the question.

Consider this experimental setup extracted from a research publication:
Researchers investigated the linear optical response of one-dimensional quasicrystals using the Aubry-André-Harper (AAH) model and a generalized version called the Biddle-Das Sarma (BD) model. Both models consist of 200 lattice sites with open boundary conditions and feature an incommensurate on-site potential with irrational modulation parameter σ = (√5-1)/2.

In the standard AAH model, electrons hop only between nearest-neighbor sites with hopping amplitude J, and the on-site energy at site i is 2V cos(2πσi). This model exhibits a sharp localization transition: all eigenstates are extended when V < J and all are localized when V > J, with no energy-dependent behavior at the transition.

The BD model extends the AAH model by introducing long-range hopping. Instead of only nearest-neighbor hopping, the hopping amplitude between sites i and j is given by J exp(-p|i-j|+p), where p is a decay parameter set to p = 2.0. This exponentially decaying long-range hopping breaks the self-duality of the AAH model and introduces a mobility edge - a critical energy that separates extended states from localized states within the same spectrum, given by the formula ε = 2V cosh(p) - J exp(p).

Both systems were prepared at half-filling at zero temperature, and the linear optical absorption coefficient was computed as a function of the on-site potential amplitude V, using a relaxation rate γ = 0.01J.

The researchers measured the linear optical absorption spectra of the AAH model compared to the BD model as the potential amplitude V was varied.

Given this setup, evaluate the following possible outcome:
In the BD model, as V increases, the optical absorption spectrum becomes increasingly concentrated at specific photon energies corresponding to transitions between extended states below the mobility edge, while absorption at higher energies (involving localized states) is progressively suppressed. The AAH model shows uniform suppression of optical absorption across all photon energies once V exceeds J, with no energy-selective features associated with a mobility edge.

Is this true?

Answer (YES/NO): NO